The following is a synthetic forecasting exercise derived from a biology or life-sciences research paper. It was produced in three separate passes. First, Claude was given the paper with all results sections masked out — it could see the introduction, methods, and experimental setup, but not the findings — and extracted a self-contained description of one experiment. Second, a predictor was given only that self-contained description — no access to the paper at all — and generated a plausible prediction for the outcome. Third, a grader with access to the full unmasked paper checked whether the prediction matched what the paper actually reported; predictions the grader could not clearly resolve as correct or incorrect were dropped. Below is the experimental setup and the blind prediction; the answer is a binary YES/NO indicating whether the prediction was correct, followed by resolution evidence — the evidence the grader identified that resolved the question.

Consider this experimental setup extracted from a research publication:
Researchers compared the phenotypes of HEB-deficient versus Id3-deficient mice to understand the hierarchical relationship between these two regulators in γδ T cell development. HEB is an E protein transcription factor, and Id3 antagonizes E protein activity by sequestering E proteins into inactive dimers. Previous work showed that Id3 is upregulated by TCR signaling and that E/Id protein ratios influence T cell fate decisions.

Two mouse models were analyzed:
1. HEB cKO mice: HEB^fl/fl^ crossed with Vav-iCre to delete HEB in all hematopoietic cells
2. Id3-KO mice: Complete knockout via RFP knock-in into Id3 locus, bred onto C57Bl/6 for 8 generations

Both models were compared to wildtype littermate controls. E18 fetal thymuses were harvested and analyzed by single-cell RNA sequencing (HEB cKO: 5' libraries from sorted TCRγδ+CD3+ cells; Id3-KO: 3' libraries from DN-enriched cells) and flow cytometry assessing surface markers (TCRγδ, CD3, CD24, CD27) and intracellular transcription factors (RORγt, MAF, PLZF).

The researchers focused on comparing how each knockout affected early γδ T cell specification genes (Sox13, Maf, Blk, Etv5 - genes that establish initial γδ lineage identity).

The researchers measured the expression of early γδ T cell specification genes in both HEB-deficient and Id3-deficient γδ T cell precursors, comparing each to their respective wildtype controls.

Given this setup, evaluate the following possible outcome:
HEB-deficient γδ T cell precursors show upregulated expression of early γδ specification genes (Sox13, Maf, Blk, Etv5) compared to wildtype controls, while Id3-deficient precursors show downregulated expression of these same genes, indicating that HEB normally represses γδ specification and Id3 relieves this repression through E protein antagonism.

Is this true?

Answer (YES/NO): NO